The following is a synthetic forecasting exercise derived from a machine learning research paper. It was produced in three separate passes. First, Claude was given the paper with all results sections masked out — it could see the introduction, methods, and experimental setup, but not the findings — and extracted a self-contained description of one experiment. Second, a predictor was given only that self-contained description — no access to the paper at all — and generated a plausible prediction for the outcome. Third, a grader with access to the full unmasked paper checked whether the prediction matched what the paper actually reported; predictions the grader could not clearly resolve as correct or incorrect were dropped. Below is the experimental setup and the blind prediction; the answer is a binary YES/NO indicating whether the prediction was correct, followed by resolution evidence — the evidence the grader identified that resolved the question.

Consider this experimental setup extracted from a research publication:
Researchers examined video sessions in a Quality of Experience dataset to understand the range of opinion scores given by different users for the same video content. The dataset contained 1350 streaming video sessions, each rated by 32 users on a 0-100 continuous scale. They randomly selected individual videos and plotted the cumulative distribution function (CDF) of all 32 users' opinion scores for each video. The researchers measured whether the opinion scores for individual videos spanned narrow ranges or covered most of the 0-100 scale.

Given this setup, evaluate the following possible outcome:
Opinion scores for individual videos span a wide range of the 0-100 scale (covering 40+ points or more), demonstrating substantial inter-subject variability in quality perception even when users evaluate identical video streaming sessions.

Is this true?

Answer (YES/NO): YES